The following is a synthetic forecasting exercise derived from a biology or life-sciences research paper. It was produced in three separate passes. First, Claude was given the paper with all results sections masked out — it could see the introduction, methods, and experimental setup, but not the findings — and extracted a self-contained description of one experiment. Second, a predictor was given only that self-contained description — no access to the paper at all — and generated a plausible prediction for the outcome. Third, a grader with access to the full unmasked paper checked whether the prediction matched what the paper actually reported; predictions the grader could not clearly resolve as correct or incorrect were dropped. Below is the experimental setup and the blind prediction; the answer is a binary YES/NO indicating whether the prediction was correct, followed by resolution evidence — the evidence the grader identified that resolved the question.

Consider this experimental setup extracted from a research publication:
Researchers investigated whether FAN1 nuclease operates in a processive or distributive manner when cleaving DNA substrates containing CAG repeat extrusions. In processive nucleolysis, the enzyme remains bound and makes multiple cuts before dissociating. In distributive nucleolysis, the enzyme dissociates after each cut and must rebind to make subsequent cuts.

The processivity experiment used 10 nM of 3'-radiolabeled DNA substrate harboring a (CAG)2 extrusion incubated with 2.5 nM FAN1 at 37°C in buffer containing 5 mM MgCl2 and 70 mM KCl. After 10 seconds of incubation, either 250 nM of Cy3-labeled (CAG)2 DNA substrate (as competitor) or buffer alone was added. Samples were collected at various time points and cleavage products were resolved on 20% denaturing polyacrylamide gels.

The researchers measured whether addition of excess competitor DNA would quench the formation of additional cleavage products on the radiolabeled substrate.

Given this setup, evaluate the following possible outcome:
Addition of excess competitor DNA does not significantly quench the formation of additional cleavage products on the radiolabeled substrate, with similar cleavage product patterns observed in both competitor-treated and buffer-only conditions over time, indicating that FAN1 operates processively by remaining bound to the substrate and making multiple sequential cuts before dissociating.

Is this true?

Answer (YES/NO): NO